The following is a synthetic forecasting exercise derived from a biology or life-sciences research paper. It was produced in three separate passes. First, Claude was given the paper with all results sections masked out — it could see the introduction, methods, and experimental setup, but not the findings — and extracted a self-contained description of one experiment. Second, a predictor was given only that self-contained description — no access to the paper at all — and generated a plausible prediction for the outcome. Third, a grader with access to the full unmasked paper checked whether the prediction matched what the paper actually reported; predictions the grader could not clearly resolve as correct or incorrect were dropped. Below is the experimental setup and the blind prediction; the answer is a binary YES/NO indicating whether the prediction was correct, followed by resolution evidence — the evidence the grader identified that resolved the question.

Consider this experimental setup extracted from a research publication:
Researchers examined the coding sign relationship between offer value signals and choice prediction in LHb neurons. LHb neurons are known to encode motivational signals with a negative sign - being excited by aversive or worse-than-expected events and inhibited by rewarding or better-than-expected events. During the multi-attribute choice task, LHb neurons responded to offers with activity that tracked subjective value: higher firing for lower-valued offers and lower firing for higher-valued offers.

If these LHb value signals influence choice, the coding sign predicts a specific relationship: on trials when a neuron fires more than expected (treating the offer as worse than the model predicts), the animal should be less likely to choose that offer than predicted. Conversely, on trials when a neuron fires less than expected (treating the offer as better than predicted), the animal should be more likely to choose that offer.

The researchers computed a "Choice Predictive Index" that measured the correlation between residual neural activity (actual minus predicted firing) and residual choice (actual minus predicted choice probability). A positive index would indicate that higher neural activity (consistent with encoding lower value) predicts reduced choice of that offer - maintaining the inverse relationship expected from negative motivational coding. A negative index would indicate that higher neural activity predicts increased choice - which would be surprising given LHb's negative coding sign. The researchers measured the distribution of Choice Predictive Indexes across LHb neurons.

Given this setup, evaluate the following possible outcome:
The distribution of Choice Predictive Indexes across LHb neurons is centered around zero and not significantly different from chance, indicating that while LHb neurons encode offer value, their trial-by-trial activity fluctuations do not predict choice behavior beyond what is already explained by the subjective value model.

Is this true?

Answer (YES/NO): NO